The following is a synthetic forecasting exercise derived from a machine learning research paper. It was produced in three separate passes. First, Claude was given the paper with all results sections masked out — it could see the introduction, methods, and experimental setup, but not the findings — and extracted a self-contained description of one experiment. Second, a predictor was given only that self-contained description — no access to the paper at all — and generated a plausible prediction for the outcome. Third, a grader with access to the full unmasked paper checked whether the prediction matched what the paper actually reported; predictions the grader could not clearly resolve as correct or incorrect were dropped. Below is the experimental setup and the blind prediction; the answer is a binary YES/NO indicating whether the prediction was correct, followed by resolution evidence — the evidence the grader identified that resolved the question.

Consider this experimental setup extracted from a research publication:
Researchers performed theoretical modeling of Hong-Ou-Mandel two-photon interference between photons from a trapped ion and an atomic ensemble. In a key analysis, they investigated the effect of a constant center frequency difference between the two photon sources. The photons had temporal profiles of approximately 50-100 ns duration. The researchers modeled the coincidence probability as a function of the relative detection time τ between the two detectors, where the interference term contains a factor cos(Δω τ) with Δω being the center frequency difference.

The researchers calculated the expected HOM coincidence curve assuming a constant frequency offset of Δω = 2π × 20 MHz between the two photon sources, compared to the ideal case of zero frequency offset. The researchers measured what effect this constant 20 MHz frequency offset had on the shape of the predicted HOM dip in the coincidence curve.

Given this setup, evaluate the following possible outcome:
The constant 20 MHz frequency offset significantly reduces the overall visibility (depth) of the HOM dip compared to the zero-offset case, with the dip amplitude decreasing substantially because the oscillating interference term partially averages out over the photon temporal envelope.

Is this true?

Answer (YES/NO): NO